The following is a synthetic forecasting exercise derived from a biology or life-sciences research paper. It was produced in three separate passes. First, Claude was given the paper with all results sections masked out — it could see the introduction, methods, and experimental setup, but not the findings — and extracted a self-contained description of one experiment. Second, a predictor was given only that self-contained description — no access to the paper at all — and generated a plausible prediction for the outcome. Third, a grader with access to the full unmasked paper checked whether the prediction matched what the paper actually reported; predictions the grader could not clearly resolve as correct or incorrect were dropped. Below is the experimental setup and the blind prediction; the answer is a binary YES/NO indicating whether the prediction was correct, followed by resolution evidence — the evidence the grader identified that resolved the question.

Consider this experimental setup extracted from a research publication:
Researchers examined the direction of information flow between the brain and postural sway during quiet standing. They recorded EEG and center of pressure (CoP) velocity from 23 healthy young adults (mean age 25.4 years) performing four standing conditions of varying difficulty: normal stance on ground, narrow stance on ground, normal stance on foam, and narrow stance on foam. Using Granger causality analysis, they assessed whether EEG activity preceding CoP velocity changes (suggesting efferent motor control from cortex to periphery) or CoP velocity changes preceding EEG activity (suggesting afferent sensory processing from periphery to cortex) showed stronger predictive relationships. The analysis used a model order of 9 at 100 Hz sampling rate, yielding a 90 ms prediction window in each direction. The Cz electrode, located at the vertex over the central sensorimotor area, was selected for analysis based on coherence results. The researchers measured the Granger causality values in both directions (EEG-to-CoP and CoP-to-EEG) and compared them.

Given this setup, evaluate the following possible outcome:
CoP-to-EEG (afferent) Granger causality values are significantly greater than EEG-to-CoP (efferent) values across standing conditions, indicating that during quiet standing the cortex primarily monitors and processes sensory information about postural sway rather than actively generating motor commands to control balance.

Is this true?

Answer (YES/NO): NO